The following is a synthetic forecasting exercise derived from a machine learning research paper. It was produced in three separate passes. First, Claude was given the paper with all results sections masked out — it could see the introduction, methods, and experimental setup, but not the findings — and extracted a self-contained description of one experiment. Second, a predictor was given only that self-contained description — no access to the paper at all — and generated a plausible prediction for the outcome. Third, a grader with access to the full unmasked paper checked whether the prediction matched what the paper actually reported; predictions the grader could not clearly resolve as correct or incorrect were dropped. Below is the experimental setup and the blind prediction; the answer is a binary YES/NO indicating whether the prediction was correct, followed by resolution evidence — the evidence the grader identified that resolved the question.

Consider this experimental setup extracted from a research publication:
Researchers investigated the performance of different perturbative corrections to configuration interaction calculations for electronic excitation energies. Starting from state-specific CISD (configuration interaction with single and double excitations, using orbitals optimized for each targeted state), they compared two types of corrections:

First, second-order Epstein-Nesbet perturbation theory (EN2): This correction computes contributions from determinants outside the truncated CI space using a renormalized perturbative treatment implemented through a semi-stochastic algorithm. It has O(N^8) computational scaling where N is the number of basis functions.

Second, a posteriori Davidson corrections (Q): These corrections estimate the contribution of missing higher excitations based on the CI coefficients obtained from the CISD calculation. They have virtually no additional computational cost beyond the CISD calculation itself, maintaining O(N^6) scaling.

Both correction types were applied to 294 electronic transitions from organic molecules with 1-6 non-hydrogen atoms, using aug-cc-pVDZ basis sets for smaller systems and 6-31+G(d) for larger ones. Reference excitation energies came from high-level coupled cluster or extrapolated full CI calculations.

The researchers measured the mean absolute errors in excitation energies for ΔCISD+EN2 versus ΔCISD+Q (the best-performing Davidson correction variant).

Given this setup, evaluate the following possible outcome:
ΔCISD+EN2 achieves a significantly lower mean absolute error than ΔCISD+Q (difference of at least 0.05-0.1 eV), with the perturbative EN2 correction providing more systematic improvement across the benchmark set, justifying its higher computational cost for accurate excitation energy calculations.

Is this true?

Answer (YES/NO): NO